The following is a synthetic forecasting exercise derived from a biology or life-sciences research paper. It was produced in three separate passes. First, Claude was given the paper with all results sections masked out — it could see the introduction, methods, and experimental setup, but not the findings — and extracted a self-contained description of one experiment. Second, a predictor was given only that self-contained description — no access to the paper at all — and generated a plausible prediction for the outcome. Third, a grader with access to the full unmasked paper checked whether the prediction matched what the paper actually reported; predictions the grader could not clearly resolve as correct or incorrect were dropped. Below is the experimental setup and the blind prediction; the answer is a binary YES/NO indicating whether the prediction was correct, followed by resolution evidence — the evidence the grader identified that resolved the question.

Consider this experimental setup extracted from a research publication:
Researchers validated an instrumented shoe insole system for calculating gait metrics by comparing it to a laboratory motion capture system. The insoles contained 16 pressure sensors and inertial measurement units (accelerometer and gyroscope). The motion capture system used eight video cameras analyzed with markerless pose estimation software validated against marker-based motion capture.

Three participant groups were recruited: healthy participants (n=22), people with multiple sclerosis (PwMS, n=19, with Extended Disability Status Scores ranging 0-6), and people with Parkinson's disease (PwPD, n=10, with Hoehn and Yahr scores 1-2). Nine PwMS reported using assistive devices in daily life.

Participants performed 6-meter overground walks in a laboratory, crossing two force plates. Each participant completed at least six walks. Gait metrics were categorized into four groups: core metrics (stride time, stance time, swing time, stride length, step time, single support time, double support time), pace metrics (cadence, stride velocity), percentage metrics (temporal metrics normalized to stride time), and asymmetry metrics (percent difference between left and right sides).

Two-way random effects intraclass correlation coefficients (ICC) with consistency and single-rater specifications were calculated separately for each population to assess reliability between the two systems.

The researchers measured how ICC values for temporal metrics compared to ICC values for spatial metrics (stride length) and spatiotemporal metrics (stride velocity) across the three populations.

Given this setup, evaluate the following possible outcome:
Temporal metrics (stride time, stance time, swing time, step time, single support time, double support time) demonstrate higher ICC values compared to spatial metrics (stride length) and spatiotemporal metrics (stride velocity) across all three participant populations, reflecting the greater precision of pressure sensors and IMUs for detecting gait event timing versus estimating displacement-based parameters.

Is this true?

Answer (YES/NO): NO